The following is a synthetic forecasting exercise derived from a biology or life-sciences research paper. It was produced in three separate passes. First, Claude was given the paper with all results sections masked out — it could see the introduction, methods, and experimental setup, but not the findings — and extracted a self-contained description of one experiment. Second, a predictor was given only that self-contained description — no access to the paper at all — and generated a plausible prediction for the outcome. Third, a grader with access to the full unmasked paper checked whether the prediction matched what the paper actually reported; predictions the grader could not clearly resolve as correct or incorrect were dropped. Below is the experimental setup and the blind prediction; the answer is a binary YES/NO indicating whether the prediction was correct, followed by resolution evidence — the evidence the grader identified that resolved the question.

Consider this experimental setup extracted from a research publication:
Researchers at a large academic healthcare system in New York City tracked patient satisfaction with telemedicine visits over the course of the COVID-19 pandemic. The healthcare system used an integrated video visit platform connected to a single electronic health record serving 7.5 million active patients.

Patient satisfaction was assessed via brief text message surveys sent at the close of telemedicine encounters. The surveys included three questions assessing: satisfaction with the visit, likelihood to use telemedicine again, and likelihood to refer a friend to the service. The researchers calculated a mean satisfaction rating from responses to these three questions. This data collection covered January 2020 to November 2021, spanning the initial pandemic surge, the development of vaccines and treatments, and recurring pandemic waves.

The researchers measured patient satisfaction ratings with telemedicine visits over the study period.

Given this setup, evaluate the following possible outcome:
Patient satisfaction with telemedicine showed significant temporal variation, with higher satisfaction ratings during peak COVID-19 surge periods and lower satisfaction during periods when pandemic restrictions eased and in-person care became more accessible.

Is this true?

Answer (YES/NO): NO